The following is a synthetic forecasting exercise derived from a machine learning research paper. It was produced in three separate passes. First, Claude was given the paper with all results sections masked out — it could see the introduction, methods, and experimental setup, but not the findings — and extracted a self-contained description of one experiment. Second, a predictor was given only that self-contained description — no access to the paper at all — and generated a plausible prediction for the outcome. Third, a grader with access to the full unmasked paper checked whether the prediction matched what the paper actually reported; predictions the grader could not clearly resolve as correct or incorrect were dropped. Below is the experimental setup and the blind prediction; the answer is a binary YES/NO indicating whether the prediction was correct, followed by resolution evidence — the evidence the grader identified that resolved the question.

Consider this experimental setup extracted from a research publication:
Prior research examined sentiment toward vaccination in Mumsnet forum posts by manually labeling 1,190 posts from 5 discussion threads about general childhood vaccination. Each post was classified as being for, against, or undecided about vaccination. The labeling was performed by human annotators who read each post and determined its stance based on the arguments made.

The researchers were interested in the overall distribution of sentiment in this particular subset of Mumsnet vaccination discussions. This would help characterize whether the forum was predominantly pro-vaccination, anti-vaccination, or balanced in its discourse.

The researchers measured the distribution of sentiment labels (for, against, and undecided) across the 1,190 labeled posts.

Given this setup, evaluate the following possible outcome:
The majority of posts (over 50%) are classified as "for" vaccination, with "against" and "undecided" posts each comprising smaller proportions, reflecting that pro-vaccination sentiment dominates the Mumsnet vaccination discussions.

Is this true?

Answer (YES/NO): NO